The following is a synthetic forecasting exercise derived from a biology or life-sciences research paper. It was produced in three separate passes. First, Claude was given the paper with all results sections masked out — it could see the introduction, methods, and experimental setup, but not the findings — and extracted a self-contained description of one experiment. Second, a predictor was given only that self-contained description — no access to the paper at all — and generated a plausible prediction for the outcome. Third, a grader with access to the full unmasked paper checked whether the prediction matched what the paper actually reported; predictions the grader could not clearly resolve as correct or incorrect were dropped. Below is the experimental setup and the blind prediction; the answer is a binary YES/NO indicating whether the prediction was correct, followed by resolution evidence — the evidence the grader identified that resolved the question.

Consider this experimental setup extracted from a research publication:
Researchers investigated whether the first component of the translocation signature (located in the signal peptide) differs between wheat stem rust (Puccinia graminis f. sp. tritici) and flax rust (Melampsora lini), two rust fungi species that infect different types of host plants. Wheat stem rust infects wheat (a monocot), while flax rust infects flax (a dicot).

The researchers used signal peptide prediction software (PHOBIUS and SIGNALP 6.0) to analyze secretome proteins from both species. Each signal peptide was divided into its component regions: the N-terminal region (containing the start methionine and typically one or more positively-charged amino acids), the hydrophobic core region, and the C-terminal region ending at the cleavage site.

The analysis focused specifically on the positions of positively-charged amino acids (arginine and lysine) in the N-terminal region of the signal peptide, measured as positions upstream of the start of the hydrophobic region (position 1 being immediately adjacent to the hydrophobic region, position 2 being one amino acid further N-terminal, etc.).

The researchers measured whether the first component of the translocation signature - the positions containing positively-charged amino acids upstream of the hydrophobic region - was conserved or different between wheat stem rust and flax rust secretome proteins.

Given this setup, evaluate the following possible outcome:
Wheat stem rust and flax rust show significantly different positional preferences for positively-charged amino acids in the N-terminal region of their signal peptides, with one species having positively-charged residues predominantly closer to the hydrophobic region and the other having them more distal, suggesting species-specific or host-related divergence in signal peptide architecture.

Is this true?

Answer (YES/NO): NO